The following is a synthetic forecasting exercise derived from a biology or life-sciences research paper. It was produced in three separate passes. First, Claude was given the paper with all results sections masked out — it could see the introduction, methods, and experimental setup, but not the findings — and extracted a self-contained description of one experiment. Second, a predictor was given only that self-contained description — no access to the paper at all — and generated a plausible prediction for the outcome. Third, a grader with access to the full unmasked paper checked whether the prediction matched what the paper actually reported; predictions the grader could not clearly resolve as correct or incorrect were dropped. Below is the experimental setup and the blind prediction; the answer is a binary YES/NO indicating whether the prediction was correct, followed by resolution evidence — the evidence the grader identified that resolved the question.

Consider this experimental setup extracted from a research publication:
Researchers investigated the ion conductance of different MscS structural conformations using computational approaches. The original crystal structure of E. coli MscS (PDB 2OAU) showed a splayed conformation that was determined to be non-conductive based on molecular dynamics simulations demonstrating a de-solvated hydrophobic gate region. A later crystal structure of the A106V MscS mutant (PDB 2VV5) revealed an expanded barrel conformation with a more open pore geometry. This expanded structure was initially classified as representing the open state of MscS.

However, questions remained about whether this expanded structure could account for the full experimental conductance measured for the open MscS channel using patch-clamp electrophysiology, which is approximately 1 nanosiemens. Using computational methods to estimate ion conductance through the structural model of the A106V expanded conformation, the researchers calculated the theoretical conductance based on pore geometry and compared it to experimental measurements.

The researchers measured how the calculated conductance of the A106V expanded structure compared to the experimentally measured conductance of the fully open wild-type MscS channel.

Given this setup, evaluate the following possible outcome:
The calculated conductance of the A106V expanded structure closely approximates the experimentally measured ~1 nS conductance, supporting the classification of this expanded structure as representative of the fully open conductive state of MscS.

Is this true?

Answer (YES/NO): NO